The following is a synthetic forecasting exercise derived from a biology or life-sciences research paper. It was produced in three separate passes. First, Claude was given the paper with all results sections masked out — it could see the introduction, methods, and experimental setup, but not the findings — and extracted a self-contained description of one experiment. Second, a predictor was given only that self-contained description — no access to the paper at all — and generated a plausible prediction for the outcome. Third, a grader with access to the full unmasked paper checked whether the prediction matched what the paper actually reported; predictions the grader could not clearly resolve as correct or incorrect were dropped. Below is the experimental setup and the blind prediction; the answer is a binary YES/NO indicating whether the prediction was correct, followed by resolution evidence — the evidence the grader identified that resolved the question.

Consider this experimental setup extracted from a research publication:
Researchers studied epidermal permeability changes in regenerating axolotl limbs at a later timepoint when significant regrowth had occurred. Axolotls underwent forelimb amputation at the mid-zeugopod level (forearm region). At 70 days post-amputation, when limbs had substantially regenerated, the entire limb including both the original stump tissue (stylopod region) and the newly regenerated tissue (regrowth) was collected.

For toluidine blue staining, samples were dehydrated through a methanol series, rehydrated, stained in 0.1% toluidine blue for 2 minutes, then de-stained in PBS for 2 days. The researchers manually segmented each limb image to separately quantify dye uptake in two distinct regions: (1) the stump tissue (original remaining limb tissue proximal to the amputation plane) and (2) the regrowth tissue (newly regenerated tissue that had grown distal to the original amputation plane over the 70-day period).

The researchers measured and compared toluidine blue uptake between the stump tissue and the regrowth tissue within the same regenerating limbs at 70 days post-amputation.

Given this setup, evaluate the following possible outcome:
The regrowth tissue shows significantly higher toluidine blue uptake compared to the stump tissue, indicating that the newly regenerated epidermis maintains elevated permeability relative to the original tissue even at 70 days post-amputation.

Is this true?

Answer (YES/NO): NO